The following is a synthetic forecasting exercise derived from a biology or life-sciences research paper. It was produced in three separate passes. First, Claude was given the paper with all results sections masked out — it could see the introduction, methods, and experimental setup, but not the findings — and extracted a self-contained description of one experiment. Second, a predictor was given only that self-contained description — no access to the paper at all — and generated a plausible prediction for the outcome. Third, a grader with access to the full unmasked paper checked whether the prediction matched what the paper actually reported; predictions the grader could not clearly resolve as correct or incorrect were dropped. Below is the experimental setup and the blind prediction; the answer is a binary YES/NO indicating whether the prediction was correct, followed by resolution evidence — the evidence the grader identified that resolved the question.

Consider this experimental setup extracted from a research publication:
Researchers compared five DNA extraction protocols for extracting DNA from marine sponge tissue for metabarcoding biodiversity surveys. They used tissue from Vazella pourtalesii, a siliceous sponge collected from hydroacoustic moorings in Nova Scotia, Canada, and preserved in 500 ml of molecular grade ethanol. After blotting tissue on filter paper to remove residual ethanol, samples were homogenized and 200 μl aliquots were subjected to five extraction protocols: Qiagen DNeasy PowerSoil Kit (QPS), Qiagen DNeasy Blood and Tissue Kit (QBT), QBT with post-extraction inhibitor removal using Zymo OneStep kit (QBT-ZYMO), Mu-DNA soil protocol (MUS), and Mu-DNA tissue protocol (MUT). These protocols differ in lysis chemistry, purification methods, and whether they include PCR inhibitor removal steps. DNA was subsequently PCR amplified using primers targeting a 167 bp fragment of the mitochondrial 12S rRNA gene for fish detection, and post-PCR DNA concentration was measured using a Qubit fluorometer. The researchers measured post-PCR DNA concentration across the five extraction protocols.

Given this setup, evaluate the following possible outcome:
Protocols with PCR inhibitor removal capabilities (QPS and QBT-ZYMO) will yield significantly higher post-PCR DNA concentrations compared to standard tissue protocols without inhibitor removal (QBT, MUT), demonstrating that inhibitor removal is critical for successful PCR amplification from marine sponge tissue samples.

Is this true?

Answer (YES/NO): NO